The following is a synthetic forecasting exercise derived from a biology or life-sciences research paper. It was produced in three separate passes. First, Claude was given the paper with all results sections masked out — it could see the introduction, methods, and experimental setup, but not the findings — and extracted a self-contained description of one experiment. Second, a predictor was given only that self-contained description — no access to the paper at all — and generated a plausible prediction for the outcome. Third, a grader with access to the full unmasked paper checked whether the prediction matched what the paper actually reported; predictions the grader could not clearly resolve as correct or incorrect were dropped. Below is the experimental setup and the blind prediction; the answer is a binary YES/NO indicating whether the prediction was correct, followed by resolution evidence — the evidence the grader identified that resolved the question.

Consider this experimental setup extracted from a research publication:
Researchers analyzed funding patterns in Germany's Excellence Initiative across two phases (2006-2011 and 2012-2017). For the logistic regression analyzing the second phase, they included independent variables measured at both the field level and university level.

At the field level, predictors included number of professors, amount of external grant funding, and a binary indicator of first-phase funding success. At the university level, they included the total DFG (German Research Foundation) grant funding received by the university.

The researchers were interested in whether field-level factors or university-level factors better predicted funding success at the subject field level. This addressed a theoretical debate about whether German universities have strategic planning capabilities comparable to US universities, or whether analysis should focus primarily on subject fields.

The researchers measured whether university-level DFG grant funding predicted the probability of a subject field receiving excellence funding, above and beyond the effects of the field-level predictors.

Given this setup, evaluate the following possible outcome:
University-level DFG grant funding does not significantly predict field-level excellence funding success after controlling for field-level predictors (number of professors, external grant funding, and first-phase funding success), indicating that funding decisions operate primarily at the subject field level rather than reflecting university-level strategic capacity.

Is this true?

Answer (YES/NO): YES